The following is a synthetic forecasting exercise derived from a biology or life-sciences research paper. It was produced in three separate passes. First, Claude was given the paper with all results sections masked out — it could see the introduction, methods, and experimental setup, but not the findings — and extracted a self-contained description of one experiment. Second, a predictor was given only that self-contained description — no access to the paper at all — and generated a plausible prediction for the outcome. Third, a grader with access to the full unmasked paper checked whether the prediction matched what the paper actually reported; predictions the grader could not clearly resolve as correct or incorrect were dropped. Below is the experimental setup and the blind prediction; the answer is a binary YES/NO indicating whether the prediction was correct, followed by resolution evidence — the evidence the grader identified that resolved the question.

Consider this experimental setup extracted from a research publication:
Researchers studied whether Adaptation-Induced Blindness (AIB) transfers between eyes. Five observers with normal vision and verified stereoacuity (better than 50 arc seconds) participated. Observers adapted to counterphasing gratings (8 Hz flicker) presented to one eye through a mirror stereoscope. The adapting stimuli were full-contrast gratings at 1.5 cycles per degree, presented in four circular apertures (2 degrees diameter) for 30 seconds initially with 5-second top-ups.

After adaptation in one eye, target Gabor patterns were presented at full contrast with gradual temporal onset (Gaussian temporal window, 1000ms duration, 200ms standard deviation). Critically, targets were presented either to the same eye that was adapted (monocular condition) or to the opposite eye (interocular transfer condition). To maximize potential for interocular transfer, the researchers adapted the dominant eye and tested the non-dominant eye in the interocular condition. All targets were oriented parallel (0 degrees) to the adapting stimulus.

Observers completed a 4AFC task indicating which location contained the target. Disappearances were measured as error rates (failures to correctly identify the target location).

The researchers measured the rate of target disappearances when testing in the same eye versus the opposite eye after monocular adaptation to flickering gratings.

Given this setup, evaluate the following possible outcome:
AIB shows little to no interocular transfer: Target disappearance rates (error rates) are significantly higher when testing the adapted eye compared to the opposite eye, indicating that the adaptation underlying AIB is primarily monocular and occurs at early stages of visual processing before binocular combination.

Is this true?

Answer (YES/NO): YES